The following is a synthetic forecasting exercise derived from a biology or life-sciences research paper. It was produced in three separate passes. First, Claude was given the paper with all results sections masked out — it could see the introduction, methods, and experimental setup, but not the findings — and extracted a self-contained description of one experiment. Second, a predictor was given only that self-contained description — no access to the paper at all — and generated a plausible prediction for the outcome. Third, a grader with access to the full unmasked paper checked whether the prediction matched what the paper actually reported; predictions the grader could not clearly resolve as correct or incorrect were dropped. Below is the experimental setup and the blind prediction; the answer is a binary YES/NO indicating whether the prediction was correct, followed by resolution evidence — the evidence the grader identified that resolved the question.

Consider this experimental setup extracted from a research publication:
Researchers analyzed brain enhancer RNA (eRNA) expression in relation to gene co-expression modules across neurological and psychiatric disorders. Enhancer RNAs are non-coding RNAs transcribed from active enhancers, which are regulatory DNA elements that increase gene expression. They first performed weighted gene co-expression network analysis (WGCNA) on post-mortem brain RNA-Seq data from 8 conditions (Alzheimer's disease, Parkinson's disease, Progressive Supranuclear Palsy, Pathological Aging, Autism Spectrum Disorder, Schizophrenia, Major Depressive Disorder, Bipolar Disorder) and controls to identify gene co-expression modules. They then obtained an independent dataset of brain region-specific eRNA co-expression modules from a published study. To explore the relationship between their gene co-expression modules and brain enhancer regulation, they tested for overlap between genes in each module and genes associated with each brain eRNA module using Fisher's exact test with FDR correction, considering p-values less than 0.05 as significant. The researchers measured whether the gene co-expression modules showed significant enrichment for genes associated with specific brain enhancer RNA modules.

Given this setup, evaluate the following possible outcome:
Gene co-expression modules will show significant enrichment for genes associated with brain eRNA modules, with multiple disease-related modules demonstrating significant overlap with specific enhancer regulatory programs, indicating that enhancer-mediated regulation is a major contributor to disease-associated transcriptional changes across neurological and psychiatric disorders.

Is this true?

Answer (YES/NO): YES